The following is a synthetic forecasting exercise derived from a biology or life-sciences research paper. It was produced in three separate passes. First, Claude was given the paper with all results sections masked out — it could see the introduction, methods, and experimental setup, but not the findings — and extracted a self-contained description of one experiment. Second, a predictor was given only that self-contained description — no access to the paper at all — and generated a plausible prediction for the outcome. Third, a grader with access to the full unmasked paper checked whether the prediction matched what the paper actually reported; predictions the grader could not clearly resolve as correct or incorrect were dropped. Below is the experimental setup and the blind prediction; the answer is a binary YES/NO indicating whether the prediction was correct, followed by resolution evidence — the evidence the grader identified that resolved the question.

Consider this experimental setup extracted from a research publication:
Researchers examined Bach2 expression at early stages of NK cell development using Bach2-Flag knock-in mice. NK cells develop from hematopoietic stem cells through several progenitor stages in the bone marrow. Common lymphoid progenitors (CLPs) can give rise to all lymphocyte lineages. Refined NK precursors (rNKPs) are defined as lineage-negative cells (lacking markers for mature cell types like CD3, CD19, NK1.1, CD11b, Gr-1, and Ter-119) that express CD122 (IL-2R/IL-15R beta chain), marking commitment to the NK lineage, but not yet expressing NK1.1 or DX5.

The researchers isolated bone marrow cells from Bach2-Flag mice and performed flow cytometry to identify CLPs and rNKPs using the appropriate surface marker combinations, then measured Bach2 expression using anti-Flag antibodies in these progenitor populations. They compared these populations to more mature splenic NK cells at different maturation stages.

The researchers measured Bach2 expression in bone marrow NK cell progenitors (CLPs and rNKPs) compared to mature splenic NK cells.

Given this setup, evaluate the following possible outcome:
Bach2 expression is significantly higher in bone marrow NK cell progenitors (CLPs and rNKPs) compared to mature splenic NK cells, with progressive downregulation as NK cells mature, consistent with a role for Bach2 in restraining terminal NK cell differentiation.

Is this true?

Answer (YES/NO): NO